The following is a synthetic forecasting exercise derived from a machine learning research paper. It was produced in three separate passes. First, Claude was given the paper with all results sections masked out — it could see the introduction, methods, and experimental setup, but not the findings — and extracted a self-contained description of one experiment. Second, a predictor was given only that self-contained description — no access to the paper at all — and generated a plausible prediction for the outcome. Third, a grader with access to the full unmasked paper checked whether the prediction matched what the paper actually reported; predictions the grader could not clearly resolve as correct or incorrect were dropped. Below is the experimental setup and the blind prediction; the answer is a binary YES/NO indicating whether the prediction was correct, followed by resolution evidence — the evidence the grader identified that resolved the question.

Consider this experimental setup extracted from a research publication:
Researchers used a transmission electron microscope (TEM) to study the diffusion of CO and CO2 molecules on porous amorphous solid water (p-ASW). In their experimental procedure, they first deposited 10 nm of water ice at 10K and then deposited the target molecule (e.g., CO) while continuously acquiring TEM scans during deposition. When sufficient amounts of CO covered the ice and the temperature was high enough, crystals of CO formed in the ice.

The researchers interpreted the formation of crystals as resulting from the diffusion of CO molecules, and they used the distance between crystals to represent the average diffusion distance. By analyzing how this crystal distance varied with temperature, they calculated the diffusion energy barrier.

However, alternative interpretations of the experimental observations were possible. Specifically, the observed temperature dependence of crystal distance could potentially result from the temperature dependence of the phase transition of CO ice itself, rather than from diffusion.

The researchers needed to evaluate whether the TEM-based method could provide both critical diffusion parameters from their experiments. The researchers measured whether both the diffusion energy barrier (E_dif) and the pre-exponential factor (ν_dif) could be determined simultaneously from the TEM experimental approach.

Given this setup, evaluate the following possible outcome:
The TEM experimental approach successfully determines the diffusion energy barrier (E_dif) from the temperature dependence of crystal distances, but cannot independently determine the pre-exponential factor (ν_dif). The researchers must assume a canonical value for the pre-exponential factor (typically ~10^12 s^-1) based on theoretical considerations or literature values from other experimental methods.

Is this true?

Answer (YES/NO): YES